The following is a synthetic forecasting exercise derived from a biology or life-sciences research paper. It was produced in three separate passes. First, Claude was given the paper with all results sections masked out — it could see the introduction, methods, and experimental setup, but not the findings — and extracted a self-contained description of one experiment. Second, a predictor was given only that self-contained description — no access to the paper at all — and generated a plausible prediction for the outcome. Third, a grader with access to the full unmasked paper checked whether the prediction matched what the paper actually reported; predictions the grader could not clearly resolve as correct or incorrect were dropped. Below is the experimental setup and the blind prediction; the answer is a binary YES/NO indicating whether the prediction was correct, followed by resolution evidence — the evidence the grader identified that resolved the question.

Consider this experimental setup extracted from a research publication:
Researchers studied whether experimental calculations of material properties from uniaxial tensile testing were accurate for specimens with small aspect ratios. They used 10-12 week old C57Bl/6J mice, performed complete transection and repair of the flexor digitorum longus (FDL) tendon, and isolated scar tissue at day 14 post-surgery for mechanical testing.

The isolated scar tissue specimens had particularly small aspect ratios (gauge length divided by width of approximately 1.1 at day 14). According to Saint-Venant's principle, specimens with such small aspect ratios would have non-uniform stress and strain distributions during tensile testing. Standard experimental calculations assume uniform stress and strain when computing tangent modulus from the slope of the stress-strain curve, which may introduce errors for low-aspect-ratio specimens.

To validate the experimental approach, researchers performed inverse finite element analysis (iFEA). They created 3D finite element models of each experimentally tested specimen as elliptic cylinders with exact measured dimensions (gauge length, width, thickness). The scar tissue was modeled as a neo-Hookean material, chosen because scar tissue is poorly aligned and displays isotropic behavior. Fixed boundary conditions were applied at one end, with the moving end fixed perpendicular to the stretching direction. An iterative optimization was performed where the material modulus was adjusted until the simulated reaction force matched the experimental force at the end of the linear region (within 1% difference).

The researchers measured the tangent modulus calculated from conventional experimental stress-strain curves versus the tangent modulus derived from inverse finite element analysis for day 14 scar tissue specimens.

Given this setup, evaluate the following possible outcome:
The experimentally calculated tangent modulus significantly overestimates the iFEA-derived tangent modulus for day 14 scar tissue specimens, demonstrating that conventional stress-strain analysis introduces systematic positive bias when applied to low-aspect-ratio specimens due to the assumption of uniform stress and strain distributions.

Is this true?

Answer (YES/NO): NO